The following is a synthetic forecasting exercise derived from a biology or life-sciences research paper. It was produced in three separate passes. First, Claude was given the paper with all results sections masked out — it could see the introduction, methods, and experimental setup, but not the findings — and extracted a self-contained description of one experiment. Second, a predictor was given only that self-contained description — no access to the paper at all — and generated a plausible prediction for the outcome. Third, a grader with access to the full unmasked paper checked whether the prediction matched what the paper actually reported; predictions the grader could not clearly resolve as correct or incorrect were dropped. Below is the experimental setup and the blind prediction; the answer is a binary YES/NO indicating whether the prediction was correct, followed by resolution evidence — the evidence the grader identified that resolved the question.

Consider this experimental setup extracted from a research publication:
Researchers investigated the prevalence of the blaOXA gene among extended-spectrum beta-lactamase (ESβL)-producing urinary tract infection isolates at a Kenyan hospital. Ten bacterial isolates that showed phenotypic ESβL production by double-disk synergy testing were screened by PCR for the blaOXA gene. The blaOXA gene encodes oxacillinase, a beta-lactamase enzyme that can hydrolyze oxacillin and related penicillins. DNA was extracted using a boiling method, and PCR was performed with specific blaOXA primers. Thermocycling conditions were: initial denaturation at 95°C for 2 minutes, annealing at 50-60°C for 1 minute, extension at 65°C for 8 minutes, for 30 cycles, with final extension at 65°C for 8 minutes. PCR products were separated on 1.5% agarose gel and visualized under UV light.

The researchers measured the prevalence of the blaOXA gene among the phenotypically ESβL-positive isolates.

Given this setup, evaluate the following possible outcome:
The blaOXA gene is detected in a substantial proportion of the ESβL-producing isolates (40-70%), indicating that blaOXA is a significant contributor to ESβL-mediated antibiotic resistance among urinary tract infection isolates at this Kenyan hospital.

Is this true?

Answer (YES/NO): NO